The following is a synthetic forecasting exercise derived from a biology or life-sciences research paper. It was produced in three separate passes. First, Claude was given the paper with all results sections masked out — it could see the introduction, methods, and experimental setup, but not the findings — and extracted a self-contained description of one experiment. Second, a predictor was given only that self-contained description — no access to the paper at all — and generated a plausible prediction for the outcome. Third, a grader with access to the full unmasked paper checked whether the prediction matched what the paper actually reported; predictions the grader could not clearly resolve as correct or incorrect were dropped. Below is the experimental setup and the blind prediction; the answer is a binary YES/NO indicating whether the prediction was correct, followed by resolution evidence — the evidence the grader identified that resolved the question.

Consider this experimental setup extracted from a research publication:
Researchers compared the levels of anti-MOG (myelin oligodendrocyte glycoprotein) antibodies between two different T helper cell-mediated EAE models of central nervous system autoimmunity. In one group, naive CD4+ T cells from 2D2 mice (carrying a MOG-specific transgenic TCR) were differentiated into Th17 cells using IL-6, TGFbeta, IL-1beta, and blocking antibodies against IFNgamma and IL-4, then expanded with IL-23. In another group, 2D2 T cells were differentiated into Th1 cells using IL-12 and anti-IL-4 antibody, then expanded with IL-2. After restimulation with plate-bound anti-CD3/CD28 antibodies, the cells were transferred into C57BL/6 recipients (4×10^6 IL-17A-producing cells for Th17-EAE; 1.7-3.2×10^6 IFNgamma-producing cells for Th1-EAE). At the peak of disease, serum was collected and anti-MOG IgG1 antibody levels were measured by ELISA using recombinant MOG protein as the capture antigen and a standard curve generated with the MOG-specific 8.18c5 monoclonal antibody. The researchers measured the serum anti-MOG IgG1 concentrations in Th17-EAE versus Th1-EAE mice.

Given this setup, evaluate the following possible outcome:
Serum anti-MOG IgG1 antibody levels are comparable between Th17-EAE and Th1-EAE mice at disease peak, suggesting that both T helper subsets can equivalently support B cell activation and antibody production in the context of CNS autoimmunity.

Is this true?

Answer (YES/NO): NO